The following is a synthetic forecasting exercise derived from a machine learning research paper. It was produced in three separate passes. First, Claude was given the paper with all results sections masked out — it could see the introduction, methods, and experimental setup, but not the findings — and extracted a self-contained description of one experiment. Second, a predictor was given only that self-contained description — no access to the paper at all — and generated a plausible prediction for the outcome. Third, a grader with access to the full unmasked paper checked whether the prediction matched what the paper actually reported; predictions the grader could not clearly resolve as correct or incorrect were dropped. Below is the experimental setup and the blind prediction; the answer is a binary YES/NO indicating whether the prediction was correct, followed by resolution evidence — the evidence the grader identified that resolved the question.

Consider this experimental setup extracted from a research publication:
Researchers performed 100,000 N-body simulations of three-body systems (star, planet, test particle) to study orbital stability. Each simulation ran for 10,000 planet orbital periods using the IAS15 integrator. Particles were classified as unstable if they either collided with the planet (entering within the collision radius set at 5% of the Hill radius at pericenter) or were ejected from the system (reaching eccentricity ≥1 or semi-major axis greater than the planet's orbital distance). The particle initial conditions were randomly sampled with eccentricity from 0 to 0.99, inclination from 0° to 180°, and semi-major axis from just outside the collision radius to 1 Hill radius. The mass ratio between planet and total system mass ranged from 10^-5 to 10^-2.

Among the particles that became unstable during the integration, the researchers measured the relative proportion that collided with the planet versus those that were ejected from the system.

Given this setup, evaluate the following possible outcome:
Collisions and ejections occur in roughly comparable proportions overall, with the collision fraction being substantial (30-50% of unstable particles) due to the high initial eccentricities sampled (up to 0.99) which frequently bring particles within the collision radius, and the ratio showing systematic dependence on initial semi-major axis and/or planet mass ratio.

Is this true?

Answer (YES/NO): NO